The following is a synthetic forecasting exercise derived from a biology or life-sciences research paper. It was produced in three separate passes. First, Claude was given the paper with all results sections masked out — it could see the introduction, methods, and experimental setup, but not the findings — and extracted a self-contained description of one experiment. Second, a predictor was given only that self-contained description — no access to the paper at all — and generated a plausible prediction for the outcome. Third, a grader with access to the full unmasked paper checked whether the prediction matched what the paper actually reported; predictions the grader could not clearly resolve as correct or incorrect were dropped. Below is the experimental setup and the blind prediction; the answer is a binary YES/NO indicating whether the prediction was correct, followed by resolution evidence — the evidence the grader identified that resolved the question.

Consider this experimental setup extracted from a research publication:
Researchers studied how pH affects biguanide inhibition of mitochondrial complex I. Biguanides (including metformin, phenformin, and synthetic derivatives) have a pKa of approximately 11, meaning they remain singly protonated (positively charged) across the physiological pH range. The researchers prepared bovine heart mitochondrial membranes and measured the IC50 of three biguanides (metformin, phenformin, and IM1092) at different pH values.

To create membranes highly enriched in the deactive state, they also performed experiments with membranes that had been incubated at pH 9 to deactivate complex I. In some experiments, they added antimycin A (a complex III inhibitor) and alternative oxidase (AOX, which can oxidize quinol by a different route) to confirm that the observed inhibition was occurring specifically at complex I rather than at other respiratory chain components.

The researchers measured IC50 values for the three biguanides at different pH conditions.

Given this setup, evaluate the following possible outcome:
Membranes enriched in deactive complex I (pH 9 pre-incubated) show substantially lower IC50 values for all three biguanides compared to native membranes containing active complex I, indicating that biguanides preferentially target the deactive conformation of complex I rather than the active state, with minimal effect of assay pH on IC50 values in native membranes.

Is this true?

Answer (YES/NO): NO